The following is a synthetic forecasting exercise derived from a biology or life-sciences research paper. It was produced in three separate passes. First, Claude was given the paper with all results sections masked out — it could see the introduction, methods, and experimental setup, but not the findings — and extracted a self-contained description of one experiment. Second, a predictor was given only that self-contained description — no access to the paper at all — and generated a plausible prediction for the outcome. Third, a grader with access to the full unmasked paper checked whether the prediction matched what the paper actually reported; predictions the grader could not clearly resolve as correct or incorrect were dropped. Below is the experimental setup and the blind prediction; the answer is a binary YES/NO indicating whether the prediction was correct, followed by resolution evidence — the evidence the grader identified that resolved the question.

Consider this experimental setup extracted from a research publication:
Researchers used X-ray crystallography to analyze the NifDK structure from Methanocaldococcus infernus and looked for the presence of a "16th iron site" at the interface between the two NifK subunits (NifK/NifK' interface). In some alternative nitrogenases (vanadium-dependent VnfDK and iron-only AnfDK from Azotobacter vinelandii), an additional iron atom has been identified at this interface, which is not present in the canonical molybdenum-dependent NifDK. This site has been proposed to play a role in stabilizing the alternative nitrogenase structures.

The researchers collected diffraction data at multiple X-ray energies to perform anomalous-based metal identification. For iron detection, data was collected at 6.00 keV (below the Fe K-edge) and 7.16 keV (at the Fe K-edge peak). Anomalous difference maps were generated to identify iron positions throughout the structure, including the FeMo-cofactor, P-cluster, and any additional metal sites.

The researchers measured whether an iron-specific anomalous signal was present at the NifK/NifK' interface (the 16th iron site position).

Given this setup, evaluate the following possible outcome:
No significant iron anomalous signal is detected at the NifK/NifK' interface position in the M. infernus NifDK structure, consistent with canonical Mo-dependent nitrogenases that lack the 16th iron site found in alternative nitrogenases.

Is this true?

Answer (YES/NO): YES